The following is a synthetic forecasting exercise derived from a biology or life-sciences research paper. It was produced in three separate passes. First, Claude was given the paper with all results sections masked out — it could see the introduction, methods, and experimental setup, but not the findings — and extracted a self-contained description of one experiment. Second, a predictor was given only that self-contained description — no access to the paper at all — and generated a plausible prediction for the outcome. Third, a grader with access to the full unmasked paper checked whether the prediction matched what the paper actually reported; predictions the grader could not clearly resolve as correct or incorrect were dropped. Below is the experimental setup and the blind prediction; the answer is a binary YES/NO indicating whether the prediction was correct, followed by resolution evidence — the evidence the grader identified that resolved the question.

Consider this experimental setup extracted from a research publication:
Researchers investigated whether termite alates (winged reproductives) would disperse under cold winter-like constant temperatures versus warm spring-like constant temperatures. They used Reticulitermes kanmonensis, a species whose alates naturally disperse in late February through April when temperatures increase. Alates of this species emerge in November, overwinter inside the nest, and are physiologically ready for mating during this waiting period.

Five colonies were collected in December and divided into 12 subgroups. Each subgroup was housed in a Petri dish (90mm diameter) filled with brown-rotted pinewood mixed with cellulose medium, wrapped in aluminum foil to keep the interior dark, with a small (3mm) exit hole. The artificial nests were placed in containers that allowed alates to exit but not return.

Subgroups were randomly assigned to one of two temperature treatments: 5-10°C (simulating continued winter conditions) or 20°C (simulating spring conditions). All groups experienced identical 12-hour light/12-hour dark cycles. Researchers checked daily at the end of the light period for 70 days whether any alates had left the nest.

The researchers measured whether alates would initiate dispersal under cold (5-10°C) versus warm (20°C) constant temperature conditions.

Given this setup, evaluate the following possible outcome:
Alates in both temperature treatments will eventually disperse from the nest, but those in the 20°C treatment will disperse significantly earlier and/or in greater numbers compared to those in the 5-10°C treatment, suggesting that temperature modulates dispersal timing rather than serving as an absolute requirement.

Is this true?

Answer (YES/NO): NO